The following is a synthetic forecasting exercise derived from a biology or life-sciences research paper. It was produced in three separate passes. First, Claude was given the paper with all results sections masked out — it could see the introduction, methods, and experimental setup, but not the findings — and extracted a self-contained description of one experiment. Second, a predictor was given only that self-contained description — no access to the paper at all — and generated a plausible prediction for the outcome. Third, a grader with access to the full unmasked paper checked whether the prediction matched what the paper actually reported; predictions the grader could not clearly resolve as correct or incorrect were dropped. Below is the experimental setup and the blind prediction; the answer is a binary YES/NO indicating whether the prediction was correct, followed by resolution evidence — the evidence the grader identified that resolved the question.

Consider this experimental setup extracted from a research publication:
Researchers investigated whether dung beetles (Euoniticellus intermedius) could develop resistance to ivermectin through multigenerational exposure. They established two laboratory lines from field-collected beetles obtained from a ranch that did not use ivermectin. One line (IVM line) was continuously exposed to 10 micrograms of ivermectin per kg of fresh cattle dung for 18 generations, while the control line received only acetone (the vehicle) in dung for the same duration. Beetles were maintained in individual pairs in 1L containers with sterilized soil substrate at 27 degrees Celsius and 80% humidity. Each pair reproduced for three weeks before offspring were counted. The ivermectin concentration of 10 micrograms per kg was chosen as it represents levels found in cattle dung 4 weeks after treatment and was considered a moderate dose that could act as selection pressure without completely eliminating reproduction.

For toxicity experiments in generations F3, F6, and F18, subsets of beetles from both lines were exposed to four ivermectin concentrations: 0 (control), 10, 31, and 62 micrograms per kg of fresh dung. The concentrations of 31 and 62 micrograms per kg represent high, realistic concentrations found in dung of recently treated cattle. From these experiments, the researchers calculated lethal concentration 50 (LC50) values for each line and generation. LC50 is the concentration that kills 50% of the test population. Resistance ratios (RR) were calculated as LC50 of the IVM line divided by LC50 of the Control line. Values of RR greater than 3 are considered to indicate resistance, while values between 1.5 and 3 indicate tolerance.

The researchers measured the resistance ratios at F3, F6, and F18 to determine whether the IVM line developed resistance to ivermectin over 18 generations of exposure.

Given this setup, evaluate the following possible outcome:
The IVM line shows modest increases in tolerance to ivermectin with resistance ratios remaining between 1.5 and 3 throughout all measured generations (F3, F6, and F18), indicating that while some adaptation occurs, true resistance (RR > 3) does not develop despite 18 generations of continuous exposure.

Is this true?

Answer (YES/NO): NO